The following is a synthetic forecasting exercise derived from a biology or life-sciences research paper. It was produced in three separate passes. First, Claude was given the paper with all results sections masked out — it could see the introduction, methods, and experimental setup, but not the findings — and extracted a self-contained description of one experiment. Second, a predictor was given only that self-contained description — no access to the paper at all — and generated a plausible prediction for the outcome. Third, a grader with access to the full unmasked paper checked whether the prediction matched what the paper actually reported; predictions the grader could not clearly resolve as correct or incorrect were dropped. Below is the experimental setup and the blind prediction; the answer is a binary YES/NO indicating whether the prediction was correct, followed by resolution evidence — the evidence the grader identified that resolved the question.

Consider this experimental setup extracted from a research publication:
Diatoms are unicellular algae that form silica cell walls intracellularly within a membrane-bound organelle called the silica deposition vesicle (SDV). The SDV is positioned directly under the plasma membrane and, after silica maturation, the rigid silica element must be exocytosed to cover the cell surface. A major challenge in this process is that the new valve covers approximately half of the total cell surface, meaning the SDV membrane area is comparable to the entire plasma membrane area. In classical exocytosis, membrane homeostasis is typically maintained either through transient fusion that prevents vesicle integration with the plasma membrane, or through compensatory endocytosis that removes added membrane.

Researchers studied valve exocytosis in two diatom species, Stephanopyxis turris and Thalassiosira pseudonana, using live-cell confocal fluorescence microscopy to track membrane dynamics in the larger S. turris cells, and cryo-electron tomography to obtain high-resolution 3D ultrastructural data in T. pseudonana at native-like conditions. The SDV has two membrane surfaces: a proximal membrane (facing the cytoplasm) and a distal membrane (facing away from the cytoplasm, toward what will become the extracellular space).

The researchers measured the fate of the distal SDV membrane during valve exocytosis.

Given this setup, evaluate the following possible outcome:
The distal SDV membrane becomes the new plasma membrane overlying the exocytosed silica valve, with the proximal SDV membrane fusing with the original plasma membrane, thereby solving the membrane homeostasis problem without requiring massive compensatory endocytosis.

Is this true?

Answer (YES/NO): NO